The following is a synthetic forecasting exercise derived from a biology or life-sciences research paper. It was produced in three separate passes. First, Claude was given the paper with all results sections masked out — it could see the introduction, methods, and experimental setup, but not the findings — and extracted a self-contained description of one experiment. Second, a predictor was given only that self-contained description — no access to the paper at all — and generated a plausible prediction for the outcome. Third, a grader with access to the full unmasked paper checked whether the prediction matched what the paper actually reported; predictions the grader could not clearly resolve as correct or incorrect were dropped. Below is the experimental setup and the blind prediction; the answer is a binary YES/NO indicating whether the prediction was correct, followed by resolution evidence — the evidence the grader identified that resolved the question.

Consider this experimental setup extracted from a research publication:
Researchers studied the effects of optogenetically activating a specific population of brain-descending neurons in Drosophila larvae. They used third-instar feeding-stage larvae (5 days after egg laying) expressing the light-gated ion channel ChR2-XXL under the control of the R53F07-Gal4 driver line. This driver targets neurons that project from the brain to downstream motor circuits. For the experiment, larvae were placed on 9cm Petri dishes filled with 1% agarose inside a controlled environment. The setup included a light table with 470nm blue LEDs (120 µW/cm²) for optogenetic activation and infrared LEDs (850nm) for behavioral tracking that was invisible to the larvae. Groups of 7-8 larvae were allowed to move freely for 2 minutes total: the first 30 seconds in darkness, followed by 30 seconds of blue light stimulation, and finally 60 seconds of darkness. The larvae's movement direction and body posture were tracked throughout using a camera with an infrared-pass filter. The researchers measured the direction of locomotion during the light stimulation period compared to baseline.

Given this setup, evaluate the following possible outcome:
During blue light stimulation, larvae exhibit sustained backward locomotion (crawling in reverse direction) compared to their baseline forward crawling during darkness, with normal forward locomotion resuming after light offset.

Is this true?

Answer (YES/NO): NO